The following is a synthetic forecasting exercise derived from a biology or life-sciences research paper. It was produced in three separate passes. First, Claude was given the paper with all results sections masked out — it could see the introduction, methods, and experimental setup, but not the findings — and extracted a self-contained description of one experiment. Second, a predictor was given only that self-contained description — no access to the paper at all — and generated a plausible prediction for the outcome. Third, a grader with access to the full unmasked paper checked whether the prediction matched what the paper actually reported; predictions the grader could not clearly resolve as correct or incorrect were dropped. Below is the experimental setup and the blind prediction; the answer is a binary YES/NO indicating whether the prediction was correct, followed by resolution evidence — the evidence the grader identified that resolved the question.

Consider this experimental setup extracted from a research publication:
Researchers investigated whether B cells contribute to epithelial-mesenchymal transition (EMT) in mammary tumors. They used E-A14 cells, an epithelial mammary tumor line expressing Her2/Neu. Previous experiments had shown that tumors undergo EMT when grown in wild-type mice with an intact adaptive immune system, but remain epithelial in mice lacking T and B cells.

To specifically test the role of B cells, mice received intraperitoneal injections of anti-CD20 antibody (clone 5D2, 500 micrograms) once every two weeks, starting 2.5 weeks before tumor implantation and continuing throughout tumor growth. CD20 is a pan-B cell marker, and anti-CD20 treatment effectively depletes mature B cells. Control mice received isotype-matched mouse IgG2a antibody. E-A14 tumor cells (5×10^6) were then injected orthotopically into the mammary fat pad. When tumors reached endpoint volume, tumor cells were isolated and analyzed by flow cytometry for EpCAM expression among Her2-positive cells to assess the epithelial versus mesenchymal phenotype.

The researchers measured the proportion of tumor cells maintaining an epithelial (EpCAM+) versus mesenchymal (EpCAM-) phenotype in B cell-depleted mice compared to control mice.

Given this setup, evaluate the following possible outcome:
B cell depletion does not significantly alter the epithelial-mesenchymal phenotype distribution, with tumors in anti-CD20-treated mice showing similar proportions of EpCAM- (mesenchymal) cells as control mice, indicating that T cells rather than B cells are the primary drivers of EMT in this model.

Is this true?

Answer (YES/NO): YES